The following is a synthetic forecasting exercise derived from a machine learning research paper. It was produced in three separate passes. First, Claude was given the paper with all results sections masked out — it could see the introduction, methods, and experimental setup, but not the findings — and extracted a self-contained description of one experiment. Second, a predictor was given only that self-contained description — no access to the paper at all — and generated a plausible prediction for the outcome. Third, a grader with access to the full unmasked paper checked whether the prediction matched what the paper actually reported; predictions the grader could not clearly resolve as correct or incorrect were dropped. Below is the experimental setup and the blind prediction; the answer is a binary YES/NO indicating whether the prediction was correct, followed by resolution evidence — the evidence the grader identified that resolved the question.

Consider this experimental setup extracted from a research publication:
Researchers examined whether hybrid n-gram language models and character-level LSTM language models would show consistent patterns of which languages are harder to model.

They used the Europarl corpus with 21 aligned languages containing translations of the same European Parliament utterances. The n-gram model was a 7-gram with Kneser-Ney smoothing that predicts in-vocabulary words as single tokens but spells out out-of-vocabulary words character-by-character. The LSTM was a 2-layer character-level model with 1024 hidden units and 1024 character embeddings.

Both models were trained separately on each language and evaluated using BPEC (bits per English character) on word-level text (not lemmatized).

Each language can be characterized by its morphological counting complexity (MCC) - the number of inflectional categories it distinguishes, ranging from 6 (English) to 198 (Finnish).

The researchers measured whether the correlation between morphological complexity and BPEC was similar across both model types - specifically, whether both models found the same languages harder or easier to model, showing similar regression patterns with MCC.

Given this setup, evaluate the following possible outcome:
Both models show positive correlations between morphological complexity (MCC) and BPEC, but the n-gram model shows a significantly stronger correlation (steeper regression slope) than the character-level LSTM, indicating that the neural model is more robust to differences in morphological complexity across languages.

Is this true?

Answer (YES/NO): NO